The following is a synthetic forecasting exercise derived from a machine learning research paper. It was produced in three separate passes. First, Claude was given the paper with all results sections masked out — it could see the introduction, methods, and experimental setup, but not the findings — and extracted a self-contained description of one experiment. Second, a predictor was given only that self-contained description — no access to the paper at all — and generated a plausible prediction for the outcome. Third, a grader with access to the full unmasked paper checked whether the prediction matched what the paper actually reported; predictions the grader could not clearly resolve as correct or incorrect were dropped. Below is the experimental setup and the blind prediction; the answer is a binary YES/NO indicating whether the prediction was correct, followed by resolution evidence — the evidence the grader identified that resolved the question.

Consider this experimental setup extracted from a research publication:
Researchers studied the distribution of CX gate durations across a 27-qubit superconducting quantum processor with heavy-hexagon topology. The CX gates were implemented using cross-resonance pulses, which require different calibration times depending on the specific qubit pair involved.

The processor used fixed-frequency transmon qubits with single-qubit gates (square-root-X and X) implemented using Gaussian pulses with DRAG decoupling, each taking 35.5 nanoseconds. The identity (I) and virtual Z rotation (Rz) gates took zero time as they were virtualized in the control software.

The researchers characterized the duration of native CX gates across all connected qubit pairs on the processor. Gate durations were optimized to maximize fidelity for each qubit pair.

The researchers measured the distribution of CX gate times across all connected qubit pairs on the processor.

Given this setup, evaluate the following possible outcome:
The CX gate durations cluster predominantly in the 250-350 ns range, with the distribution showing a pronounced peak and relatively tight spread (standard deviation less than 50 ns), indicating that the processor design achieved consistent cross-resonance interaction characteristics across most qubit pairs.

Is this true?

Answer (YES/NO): NO